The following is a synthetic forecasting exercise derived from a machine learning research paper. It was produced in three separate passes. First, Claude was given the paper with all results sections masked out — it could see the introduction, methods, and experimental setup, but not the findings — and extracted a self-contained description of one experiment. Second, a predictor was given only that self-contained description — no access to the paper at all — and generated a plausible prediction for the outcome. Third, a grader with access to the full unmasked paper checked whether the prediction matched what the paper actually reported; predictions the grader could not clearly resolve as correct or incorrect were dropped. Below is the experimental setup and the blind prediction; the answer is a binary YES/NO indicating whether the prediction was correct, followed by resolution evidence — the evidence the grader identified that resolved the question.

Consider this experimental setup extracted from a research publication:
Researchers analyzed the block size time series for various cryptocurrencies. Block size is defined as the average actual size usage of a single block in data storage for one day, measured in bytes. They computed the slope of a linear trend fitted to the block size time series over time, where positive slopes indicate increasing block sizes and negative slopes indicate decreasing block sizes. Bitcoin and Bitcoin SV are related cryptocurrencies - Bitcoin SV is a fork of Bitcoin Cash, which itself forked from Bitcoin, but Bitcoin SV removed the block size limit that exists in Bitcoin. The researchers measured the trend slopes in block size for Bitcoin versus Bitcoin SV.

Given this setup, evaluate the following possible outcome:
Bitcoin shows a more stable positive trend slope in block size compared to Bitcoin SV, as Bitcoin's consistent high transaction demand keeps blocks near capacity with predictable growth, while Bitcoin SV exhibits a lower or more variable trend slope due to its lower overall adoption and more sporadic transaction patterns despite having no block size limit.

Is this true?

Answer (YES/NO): NO